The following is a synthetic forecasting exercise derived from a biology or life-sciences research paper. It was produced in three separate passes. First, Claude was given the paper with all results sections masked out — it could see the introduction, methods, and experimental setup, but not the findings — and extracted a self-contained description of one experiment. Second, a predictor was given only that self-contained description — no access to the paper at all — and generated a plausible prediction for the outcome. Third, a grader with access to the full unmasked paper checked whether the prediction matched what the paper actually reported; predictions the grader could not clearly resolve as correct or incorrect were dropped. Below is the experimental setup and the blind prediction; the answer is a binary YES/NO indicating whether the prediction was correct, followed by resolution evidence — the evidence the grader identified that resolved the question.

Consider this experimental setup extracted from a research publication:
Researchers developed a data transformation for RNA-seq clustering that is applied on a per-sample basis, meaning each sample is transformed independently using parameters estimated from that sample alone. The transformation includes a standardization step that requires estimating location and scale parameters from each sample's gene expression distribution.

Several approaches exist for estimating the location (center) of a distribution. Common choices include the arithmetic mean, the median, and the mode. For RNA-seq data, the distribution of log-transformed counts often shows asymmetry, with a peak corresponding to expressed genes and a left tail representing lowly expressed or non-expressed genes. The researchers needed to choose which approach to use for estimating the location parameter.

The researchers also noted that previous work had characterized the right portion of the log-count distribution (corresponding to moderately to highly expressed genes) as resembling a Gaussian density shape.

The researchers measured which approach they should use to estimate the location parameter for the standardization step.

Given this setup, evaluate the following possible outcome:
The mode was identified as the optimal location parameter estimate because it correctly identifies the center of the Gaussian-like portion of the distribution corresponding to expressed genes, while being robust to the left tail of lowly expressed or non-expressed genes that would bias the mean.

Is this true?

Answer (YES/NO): YES